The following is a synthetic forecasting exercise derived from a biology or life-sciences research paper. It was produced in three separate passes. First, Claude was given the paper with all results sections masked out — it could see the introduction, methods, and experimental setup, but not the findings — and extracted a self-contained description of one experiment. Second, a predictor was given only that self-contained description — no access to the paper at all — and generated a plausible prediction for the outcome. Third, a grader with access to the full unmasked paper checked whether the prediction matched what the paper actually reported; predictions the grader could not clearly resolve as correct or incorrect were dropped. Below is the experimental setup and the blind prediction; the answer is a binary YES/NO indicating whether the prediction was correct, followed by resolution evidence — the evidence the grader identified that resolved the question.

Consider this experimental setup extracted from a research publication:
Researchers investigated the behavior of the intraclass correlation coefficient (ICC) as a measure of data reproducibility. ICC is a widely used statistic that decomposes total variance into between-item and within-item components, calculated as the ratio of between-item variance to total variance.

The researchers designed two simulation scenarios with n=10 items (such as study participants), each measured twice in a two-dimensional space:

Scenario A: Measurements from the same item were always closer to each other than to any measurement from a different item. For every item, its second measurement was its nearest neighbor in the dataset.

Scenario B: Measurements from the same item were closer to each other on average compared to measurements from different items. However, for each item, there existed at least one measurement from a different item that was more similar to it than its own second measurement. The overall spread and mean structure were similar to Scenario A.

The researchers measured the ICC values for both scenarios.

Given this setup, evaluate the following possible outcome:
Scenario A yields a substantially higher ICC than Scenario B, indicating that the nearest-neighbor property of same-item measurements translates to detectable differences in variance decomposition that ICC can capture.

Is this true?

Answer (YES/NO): NO